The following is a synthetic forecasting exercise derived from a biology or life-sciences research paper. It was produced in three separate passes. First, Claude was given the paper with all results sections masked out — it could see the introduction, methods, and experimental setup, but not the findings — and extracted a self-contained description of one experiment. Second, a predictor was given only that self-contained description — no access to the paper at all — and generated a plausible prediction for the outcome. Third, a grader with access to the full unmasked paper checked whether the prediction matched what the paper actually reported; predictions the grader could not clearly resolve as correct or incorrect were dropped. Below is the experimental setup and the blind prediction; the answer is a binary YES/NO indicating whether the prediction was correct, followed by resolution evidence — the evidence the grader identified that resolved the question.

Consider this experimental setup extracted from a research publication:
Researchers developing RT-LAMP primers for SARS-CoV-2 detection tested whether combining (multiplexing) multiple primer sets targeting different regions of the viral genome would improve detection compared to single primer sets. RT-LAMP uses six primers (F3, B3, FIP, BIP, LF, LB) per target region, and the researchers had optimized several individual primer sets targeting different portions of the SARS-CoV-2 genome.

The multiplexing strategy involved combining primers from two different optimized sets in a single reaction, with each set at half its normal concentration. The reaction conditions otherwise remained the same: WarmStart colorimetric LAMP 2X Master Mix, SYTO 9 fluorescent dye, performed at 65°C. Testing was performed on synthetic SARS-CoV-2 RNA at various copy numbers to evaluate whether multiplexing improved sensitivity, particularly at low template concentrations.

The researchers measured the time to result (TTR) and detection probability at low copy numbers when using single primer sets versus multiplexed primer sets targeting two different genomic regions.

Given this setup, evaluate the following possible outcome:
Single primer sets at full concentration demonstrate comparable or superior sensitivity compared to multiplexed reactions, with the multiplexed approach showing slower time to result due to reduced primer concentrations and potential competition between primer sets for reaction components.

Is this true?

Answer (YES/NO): NO